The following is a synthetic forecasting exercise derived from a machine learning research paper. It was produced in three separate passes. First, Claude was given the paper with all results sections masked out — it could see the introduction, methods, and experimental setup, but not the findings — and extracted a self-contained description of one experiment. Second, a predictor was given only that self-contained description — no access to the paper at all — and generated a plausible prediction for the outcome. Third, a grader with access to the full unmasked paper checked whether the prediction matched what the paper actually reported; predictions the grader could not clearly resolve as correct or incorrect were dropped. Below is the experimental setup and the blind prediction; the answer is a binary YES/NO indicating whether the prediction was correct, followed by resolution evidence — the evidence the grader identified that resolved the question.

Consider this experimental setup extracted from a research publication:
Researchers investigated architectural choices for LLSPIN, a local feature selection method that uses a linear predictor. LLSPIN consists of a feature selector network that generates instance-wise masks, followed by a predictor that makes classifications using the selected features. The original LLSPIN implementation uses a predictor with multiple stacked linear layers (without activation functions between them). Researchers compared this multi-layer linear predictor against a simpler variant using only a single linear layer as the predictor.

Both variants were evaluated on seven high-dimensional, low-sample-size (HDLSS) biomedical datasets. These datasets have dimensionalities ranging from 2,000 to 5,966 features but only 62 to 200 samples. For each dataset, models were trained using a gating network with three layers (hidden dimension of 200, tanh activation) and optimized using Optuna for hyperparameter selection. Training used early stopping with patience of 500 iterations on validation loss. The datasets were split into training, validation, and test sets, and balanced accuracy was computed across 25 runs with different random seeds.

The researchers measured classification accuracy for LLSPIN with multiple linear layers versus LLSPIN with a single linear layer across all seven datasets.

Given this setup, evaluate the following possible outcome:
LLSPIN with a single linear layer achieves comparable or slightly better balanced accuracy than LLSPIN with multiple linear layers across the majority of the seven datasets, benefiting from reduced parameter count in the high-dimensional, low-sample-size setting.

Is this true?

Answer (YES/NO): NO